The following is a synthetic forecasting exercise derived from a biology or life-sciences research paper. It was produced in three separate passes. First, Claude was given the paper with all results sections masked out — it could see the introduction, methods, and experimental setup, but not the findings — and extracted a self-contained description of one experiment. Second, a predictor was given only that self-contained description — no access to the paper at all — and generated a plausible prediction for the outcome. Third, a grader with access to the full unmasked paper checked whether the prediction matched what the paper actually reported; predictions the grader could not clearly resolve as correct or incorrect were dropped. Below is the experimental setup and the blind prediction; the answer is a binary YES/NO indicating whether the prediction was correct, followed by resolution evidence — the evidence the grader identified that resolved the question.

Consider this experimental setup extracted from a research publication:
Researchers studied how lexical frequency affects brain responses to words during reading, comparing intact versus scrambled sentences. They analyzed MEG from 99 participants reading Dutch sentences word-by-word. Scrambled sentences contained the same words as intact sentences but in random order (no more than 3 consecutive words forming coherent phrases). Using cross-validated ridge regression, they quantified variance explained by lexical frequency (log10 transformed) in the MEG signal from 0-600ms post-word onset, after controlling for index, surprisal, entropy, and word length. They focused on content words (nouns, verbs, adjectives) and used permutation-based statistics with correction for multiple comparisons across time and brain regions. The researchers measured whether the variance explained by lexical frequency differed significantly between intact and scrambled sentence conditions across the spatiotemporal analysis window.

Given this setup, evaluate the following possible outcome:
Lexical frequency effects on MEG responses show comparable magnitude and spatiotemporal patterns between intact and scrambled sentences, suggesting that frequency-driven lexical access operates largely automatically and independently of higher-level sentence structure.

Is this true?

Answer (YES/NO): YES